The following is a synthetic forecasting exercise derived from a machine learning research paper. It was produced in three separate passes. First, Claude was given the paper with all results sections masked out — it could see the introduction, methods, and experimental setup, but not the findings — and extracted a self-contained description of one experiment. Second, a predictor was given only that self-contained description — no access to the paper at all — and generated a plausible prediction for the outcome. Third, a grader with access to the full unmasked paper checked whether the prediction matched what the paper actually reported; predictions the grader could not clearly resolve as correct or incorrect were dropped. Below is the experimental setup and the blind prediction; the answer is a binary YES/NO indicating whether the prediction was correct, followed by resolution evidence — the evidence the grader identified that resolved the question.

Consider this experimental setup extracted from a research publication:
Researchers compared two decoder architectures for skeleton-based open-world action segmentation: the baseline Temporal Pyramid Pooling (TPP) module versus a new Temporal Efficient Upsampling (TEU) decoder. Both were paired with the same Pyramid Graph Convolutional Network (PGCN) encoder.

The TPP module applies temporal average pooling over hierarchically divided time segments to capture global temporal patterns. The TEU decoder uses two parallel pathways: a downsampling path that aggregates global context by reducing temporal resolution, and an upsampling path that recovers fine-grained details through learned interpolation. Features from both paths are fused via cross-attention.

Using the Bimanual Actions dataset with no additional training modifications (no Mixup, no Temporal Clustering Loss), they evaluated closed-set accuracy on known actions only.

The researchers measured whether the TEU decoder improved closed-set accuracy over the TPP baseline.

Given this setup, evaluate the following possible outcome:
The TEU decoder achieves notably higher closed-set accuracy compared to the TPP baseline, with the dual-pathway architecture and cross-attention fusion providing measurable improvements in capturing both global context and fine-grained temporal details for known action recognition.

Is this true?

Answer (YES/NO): NO